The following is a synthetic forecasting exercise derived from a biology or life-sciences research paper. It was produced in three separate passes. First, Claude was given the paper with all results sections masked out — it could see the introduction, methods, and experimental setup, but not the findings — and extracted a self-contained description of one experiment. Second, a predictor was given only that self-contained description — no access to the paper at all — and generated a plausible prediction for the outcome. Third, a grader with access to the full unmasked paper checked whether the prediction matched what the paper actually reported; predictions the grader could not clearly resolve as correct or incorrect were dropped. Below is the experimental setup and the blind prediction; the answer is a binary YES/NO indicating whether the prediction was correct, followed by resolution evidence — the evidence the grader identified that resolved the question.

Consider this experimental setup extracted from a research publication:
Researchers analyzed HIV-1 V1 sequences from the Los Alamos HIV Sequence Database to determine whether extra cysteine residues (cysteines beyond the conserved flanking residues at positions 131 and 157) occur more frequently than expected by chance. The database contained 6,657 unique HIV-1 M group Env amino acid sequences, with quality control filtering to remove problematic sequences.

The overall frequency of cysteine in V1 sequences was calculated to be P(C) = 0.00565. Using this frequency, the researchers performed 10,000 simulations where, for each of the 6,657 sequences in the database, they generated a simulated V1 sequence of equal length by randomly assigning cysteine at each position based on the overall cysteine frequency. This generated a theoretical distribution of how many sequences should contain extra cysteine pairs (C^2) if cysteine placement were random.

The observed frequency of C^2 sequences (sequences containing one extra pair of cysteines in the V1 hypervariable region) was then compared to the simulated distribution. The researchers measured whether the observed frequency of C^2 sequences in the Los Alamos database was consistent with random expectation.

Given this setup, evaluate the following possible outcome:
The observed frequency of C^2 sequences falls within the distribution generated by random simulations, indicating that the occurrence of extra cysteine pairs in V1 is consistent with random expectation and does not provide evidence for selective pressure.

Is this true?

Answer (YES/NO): NO